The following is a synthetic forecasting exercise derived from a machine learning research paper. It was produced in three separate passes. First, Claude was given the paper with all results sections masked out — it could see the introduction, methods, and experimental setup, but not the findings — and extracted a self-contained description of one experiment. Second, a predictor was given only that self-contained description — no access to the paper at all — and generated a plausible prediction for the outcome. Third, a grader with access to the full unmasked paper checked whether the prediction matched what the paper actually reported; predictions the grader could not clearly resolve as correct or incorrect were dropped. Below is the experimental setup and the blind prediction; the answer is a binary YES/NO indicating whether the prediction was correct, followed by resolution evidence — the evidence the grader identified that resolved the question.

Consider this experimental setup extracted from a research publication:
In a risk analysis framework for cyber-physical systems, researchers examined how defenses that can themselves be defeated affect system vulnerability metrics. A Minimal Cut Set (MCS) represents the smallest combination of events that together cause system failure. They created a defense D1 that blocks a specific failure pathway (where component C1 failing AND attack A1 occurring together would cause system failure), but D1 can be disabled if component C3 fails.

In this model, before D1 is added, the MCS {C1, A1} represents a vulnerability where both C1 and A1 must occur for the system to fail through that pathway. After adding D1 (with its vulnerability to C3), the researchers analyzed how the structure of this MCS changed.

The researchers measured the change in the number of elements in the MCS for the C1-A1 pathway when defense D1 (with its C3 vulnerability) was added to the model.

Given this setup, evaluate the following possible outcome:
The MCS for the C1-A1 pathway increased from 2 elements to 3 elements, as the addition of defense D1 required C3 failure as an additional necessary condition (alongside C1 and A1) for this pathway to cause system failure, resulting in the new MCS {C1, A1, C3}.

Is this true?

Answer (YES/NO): YES